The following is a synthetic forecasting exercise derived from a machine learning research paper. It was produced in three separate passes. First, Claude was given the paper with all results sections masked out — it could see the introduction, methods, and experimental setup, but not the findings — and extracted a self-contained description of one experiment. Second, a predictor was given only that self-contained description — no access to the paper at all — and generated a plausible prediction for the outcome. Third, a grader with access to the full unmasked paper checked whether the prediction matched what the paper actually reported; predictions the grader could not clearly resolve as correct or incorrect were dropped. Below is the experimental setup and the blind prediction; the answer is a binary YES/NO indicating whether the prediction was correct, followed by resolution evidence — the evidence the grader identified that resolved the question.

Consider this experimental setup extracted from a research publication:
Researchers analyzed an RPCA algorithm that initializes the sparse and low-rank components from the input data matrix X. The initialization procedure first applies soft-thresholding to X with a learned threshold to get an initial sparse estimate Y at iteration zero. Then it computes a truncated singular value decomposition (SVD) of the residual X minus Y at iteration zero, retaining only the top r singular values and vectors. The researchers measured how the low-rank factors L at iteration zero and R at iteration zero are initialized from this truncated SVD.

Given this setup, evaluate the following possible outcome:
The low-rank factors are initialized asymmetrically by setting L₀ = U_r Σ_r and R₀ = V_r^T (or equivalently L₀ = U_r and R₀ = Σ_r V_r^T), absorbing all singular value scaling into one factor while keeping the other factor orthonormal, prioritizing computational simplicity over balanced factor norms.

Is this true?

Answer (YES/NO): NO